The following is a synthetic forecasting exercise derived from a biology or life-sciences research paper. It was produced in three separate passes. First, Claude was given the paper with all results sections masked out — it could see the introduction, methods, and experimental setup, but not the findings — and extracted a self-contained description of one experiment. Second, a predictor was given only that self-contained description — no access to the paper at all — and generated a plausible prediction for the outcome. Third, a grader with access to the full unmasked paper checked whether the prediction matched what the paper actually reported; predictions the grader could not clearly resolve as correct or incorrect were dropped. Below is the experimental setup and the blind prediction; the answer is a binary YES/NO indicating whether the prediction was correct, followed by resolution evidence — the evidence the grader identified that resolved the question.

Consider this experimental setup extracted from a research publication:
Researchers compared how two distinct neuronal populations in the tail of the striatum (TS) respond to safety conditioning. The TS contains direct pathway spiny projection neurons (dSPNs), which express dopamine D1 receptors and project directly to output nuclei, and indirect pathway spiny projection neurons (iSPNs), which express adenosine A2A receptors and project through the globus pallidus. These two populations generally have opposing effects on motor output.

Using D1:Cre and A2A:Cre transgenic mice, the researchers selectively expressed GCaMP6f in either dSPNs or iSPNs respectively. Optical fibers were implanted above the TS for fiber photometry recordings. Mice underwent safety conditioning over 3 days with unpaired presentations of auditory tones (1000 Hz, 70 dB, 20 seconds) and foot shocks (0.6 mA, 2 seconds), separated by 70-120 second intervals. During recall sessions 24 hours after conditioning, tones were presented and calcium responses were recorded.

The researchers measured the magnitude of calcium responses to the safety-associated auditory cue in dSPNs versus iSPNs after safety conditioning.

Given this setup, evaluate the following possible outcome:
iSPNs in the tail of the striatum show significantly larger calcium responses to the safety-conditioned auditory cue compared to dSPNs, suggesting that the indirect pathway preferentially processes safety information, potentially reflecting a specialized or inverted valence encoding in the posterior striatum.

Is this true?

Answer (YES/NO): NO